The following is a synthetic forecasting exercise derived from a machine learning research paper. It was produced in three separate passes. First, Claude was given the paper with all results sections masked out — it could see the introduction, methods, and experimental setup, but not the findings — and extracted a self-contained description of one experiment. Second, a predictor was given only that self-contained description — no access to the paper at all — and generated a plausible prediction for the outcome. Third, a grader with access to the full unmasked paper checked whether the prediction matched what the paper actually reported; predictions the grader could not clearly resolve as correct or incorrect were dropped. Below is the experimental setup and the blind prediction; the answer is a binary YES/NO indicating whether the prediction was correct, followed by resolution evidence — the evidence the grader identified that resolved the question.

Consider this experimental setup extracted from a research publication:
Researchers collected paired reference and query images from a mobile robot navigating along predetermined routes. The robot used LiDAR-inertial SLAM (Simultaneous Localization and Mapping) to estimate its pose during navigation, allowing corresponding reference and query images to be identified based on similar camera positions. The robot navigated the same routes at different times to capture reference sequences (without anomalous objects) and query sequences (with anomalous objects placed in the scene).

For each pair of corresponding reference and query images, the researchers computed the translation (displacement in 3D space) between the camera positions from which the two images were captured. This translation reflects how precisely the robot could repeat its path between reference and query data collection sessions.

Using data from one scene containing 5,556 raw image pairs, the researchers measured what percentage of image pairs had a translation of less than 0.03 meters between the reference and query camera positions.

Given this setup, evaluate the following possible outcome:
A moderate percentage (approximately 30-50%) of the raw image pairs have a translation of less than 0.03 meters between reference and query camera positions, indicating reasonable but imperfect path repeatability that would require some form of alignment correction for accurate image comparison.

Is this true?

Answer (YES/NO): NO